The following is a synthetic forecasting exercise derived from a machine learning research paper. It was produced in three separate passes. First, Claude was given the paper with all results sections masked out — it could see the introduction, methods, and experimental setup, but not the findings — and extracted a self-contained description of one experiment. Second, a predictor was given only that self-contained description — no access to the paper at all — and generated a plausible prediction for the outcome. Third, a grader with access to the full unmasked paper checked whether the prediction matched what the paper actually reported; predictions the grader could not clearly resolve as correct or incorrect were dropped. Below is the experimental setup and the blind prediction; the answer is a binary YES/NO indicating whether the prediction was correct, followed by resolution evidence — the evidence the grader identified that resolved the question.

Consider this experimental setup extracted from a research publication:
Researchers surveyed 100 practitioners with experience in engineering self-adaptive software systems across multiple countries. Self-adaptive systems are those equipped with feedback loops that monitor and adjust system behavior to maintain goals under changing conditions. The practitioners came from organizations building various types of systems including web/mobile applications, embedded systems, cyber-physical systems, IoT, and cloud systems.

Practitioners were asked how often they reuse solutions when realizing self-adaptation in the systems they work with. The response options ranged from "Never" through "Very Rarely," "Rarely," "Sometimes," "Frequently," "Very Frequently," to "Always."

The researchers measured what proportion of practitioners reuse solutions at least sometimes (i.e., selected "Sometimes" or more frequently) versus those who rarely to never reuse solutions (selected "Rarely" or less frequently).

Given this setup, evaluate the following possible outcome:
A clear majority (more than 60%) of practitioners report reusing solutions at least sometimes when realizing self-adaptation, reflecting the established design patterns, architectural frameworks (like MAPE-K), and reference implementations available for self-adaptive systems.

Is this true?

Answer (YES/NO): YES